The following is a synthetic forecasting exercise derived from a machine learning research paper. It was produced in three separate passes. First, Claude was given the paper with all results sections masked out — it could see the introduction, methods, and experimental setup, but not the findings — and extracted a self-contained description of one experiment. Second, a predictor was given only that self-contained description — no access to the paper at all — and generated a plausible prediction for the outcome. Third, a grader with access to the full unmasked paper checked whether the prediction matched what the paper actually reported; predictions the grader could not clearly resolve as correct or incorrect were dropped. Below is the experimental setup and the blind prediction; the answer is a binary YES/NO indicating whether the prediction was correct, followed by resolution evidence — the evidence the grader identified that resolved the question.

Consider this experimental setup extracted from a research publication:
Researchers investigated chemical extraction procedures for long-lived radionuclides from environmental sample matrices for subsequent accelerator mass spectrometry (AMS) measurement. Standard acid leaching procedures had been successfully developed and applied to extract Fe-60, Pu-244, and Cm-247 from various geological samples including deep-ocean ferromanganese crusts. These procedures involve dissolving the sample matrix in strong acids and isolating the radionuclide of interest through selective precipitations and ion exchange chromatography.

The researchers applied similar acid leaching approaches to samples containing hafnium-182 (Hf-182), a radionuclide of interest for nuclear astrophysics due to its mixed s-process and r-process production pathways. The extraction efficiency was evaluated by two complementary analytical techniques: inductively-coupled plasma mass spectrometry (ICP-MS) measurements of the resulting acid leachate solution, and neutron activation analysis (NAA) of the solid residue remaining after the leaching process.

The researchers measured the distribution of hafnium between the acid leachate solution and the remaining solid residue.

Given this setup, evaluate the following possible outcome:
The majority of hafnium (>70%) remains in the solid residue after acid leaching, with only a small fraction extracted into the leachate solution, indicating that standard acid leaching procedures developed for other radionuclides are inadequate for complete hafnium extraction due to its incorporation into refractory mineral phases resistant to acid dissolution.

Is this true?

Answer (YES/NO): YES